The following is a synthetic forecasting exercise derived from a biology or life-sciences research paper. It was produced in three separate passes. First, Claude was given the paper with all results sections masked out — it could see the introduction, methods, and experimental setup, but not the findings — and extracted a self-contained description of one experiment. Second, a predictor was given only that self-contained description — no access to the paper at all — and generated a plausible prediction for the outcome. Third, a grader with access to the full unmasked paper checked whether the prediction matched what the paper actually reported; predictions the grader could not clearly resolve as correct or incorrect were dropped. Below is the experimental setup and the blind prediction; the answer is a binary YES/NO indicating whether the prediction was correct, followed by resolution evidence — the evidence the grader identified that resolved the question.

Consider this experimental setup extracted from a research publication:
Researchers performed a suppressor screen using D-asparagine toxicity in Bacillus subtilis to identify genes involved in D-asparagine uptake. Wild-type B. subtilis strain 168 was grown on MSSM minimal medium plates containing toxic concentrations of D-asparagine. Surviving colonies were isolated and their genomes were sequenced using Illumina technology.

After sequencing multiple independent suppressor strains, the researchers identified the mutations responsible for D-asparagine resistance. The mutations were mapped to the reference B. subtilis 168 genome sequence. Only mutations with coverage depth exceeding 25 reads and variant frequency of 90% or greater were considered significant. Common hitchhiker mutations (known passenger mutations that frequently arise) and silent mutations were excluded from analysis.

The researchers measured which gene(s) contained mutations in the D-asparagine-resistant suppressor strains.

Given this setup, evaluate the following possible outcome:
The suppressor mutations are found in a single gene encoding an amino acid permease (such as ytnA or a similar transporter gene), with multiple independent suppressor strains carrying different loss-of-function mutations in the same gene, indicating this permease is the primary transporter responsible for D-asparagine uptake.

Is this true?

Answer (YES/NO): NO